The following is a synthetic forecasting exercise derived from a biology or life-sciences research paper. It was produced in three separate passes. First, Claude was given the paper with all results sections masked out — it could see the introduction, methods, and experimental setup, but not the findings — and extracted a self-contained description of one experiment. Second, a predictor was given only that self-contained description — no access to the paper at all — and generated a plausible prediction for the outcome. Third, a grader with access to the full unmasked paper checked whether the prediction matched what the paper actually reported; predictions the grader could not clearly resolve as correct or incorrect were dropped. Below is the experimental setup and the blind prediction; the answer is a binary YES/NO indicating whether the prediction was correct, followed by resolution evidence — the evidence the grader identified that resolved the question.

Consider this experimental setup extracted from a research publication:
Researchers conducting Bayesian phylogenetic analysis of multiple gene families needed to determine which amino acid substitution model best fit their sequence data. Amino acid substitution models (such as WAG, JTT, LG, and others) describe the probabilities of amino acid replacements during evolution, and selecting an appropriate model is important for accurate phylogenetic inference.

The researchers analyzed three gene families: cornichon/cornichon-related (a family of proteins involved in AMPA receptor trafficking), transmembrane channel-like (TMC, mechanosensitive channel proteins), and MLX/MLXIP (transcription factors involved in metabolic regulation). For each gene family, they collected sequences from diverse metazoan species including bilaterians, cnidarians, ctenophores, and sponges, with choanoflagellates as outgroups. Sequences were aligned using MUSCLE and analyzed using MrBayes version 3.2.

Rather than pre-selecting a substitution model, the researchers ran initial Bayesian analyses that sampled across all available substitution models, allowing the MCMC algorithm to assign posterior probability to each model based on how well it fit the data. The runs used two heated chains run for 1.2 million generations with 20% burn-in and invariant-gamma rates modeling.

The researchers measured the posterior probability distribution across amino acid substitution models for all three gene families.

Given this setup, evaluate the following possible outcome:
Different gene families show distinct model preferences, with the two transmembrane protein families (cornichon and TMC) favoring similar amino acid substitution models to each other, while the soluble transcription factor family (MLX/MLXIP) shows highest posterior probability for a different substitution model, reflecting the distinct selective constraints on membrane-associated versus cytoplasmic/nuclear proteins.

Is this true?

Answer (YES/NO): NO